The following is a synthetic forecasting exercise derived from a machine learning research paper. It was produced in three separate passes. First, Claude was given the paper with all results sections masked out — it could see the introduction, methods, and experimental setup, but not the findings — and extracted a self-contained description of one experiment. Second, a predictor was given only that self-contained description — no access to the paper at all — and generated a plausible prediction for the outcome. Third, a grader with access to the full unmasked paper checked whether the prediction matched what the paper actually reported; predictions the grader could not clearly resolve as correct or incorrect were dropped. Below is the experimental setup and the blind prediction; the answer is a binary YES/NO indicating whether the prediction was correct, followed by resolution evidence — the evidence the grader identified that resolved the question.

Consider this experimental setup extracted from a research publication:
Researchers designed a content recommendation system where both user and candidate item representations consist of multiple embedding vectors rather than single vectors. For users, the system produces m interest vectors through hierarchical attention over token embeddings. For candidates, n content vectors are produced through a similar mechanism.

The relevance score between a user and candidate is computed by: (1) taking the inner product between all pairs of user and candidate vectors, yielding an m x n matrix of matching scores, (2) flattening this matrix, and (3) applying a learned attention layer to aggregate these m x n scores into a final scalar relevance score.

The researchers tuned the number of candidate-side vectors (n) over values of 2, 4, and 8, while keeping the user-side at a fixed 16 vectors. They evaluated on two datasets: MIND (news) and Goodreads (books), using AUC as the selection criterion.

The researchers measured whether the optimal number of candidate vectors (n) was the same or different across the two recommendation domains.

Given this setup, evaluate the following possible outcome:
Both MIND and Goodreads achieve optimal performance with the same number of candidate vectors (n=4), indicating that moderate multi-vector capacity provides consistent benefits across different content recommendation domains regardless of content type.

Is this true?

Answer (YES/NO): YES